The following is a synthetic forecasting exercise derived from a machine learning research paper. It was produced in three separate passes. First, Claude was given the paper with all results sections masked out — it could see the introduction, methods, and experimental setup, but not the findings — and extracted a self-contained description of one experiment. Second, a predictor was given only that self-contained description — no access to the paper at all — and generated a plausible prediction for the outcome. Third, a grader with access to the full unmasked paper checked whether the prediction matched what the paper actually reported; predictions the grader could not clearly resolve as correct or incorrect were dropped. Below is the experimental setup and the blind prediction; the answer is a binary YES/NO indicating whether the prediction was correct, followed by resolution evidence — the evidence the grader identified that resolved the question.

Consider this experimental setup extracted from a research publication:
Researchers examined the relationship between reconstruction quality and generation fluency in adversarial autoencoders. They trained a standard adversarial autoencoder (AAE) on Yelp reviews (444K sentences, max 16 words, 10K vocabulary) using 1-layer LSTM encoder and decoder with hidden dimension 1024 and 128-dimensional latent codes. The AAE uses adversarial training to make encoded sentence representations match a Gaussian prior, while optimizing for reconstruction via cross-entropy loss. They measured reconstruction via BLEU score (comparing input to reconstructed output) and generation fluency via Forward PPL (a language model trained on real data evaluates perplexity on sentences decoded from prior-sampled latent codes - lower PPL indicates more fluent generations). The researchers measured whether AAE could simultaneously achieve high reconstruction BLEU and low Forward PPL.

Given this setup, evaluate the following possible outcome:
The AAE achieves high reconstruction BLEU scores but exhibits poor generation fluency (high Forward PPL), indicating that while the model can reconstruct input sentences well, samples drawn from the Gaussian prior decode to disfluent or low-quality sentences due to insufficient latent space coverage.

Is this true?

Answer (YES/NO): YES